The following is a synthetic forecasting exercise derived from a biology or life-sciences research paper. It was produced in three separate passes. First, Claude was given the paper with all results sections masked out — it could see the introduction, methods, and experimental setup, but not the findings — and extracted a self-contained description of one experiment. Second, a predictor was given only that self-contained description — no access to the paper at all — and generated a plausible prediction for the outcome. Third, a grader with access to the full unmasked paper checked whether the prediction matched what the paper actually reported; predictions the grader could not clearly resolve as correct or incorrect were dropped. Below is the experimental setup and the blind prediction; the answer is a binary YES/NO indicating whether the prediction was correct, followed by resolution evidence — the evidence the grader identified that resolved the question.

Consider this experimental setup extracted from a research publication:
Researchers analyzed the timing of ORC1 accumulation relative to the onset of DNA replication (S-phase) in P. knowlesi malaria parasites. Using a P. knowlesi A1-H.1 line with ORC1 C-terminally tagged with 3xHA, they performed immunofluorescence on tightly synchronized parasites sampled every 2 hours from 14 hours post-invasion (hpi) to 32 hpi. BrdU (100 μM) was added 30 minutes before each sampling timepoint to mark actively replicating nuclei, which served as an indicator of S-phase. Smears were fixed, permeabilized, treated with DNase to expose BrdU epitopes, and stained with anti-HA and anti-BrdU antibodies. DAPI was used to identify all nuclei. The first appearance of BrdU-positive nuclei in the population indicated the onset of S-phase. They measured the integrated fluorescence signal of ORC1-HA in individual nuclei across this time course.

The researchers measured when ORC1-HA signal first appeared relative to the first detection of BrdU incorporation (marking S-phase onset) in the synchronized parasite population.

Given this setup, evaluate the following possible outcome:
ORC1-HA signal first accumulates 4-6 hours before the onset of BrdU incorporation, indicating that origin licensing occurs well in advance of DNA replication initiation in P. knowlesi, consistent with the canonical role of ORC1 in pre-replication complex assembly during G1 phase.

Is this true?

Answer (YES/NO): YES